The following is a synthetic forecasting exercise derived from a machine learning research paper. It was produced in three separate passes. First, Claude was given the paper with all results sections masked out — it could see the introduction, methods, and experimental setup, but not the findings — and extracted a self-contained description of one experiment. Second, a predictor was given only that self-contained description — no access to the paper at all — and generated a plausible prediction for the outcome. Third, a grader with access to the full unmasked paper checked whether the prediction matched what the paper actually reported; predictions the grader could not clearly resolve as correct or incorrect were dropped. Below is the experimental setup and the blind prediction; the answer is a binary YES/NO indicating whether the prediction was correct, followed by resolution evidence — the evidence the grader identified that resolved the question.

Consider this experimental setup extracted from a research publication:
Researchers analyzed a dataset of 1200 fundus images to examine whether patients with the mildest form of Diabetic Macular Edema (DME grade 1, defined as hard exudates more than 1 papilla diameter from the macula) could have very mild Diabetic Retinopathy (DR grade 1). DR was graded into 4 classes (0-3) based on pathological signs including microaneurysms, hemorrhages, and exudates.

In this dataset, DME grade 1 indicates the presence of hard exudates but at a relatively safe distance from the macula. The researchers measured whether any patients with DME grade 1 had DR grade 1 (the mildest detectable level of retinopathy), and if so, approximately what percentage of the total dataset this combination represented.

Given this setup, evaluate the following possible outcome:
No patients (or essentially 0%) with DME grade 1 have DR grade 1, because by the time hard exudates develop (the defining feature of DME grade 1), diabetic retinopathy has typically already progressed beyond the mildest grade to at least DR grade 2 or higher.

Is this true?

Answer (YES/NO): NO